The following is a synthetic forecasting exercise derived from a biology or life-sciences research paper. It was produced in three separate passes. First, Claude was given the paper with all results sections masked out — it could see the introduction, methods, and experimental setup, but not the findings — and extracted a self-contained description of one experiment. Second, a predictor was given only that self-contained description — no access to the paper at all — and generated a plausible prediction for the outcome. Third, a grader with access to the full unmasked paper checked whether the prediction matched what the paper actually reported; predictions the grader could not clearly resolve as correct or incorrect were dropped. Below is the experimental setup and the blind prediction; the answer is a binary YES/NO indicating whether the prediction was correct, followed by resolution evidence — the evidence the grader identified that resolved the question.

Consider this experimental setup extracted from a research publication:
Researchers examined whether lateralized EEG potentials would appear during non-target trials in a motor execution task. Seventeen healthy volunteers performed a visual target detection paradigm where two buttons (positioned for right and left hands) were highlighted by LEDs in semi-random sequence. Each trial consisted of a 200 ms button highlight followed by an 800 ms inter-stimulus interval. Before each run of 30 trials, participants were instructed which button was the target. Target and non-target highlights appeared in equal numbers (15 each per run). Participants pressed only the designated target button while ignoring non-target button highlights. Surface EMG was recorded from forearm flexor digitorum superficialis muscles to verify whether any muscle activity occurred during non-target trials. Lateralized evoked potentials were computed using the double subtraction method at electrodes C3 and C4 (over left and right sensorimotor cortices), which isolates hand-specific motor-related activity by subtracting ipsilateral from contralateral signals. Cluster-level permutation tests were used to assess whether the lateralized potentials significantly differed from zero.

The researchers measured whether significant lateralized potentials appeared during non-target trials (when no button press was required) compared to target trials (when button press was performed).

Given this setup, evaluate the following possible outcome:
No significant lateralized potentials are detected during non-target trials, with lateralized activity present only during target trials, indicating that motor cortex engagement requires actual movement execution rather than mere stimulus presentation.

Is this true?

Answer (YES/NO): NO